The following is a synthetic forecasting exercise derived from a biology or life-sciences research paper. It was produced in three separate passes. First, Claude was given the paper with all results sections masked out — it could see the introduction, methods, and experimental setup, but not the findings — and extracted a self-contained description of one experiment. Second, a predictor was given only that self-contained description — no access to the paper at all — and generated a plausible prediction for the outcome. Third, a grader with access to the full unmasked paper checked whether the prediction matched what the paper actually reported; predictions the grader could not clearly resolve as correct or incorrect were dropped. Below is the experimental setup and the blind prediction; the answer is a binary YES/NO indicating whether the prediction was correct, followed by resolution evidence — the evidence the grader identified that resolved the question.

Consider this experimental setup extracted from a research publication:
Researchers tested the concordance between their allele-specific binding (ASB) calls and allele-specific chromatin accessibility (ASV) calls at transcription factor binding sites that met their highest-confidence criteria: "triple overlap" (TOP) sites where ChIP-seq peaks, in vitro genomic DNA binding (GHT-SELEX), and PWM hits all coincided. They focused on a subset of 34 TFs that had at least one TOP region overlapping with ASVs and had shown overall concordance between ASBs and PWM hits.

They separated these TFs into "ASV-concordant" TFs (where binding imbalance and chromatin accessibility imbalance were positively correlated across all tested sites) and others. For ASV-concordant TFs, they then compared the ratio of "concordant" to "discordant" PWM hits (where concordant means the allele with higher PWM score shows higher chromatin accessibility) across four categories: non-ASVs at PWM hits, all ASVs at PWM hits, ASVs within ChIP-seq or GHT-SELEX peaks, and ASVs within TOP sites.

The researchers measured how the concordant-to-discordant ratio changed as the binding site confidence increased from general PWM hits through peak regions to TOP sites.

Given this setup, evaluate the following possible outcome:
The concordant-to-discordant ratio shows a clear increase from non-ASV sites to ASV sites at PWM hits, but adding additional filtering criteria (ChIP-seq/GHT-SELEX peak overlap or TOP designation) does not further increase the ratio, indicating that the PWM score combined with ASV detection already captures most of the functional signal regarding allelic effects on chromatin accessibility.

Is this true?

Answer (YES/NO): NO